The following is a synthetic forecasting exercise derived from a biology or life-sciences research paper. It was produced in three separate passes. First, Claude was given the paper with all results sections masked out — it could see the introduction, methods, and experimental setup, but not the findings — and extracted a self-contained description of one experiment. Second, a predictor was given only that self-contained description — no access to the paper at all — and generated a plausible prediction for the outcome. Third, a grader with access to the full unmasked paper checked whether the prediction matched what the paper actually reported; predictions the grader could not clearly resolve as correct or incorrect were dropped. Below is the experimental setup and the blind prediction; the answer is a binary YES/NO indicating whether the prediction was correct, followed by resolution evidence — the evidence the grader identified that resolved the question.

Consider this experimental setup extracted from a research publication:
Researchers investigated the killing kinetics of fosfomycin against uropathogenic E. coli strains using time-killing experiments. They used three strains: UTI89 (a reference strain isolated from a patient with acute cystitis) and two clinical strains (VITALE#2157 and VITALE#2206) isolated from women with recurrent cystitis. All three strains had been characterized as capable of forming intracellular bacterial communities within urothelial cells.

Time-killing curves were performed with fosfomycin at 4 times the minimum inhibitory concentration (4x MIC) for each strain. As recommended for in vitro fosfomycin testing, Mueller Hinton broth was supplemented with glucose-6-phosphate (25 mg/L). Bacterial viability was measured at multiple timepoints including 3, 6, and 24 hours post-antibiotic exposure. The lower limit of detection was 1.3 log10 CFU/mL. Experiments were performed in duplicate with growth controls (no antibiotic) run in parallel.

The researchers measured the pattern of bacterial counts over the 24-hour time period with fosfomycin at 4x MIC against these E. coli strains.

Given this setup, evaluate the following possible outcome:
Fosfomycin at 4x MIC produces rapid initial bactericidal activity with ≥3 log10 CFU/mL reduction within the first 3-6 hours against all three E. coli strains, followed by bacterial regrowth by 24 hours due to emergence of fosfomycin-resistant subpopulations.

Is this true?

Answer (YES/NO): NO